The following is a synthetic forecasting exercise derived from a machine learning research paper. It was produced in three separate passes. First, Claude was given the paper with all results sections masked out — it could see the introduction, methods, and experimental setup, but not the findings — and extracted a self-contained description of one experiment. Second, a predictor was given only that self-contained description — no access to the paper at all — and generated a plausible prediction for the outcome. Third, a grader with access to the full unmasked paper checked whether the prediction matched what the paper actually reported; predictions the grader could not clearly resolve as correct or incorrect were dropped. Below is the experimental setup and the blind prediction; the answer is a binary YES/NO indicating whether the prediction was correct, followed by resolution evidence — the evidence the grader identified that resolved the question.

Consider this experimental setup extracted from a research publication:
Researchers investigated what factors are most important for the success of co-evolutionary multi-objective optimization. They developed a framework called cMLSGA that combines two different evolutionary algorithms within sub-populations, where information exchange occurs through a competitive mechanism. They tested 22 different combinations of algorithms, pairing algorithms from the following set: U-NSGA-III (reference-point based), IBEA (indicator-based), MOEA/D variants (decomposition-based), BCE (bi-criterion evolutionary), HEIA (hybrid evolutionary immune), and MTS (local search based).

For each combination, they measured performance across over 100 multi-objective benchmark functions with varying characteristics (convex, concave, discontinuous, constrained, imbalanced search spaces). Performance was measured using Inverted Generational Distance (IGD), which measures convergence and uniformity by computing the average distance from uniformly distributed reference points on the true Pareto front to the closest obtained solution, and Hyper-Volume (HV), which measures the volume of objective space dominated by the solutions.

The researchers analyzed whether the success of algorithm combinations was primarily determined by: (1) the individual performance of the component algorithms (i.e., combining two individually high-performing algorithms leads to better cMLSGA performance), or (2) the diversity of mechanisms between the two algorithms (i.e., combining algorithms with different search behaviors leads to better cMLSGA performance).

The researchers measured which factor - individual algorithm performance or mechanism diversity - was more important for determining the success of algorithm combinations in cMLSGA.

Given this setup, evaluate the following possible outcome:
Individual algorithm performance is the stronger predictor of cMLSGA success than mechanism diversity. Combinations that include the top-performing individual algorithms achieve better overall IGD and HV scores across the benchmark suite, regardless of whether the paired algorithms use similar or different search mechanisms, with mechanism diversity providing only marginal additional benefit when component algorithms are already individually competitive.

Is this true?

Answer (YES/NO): NO